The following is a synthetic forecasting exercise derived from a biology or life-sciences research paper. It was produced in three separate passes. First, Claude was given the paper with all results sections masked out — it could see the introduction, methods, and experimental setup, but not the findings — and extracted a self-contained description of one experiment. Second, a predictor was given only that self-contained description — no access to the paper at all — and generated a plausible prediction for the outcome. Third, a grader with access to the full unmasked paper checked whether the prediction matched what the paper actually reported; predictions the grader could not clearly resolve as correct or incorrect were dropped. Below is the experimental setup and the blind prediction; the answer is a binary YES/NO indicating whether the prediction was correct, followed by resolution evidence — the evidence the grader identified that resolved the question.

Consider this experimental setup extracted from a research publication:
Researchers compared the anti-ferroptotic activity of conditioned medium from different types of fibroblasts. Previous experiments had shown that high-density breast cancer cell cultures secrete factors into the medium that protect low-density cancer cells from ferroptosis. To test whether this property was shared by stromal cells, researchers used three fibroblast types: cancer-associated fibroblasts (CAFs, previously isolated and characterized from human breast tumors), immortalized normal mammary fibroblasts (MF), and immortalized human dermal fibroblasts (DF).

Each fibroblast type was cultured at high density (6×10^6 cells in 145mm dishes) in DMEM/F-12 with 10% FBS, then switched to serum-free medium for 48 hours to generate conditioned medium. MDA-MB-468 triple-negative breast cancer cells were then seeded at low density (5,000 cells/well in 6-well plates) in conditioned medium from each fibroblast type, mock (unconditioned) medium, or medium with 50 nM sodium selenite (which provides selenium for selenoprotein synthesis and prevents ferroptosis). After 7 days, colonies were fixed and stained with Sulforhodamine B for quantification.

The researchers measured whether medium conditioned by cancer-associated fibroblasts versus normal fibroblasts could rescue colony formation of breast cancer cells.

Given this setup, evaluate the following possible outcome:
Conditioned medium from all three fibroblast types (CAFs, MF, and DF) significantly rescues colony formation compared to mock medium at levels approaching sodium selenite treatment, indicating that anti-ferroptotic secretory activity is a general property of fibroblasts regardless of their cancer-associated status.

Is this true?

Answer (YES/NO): NO